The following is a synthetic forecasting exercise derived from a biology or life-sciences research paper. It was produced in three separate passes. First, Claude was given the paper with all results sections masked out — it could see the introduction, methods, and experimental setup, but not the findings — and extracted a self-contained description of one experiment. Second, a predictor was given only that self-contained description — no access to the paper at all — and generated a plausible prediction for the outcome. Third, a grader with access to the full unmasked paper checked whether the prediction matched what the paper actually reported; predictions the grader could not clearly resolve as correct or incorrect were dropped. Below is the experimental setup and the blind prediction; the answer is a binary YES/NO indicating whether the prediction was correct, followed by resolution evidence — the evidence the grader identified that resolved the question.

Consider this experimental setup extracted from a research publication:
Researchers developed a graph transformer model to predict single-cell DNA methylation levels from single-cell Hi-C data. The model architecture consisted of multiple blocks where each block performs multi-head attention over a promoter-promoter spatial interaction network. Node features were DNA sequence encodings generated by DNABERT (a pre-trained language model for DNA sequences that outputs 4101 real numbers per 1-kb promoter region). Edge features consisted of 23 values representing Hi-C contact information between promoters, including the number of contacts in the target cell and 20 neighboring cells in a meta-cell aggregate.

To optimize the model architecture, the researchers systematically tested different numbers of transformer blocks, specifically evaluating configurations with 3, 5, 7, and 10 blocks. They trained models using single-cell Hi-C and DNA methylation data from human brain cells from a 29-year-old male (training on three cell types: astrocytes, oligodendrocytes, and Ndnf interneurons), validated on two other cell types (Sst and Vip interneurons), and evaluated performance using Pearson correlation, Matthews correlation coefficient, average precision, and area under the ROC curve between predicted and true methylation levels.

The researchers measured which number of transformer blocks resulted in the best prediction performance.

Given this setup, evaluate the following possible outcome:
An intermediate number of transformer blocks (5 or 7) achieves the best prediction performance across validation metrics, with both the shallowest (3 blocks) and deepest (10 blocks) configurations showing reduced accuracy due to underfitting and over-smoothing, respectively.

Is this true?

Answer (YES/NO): YES